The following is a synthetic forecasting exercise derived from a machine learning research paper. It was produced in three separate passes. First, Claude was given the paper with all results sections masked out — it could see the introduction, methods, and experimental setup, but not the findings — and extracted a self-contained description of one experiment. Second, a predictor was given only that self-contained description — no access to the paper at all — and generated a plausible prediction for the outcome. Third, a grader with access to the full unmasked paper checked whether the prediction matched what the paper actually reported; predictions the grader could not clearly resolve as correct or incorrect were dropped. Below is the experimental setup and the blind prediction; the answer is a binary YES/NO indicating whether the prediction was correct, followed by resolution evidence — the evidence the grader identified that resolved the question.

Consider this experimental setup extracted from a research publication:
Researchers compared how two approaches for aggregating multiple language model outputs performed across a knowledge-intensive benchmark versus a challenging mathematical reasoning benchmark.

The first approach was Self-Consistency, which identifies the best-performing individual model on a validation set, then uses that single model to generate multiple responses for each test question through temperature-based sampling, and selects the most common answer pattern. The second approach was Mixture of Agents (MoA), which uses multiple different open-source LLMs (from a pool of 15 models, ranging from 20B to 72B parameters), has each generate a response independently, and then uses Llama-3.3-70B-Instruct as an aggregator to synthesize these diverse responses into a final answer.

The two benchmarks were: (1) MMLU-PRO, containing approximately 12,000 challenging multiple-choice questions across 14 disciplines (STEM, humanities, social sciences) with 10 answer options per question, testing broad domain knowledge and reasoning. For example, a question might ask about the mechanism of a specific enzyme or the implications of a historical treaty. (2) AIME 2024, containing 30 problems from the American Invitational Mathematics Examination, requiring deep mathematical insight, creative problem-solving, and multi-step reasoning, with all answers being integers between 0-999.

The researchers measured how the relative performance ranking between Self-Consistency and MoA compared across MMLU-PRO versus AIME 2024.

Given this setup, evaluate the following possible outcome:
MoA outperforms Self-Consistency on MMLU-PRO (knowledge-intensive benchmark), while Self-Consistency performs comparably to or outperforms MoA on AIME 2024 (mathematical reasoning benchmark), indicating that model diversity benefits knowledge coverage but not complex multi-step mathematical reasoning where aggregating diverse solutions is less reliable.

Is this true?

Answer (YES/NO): YES